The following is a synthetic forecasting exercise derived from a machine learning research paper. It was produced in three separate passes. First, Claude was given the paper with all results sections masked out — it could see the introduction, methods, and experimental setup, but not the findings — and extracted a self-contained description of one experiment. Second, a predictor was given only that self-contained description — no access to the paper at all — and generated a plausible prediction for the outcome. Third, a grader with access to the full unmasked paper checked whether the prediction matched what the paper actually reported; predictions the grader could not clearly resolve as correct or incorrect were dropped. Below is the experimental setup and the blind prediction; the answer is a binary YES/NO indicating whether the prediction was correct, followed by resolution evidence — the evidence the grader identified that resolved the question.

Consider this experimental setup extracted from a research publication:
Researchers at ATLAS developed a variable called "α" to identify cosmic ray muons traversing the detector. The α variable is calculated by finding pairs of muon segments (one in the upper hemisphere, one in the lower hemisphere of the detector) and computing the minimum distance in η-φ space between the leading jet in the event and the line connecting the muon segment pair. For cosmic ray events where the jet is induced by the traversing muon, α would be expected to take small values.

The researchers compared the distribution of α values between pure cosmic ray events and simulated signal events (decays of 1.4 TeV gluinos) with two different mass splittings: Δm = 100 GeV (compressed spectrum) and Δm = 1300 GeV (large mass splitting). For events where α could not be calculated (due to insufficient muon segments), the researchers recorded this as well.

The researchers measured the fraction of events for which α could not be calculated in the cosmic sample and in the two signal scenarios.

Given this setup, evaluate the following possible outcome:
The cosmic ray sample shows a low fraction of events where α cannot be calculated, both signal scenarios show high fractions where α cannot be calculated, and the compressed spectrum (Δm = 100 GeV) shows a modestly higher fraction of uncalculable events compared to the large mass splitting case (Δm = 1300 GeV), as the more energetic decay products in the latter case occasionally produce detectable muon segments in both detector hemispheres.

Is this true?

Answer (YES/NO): YES